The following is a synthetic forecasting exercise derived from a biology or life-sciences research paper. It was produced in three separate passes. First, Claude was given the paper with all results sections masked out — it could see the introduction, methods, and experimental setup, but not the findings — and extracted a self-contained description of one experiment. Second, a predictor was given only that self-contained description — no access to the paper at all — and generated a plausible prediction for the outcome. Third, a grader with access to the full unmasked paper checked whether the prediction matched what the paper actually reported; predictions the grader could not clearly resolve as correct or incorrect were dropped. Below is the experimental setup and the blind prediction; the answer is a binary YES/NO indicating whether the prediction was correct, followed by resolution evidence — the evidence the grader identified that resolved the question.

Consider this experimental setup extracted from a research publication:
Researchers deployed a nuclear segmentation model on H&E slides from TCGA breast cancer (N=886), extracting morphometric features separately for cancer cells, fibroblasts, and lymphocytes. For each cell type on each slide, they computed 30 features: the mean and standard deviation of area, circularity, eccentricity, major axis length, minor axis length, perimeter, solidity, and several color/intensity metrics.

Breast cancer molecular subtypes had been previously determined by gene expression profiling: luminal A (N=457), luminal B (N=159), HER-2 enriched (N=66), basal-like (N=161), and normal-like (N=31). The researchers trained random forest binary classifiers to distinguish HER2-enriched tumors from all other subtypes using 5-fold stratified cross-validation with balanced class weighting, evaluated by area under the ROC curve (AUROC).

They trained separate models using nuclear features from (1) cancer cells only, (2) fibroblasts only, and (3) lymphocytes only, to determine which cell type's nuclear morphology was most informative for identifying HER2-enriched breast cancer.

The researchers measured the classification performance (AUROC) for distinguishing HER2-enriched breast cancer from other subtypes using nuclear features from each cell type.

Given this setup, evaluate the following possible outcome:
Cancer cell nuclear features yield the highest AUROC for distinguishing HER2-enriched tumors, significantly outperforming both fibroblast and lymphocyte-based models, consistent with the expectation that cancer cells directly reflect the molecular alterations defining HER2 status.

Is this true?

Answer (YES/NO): YES